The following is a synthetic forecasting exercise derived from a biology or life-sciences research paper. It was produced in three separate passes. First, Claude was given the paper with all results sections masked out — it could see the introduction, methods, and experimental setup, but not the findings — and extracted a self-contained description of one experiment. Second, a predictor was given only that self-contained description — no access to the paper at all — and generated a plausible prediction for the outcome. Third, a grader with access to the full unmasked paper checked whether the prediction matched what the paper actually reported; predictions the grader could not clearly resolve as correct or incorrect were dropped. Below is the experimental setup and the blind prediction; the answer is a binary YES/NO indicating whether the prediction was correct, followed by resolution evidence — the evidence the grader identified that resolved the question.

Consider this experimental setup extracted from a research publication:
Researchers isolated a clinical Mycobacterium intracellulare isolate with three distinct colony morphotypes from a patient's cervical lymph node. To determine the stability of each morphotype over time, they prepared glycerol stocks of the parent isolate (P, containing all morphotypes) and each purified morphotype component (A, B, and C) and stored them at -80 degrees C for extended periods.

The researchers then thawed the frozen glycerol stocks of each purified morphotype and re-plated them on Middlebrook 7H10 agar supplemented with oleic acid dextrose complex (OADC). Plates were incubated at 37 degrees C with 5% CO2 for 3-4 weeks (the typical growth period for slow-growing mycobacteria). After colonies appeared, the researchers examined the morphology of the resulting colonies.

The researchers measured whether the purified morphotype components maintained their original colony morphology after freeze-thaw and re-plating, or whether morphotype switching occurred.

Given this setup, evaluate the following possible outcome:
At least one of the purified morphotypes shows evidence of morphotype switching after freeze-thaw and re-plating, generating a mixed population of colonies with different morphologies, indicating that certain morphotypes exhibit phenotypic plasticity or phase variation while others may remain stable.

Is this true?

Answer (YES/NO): NO